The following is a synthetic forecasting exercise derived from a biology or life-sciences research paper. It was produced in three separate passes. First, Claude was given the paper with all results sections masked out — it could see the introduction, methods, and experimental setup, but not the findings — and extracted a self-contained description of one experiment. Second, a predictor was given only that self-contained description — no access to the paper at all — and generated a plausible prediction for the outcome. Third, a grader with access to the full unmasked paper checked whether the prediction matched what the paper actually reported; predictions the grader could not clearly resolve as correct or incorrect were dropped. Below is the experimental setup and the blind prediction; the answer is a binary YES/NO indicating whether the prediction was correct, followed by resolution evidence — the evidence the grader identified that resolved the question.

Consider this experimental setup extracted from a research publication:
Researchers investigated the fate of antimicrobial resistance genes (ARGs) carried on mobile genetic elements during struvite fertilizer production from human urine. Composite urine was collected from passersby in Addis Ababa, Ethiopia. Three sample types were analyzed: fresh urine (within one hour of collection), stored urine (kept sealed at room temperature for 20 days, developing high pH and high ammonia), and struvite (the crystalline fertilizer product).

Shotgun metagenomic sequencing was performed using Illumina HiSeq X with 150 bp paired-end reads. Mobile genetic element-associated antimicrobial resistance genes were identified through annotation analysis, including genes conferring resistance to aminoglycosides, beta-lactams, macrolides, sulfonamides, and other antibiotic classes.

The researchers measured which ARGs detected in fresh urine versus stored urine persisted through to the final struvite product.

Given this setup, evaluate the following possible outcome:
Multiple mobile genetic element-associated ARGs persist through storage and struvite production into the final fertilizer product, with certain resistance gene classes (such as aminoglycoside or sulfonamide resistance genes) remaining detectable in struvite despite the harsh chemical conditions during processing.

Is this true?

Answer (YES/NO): YES